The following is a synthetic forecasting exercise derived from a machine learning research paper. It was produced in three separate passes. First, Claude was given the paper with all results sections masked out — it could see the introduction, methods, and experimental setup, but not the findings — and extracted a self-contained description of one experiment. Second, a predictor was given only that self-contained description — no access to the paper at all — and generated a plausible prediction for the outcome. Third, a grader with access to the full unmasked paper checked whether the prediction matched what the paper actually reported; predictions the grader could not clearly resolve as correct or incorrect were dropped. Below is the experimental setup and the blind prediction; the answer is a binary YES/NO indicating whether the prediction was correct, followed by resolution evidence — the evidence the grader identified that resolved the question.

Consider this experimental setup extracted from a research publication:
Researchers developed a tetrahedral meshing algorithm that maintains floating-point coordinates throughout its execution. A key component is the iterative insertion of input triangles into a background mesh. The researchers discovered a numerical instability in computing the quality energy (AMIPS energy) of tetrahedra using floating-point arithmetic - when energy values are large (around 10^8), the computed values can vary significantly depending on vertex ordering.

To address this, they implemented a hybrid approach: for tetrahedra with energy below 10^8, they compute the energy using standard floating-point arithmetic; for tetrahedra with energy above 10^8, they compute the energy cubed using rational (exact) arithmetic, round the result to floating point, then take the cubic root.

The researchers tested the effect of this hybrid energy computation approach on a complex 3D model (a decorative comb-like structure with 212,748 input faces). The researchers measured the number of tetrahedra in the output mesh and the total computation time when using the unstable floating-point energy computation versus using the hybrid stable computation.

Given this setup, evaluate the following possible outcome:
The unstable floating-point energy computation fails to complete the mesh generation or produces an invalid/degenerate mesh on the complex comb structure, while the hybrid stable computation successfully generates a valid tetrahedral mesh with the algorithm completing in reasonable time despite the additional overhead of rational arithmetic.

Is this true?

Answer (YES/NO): NO